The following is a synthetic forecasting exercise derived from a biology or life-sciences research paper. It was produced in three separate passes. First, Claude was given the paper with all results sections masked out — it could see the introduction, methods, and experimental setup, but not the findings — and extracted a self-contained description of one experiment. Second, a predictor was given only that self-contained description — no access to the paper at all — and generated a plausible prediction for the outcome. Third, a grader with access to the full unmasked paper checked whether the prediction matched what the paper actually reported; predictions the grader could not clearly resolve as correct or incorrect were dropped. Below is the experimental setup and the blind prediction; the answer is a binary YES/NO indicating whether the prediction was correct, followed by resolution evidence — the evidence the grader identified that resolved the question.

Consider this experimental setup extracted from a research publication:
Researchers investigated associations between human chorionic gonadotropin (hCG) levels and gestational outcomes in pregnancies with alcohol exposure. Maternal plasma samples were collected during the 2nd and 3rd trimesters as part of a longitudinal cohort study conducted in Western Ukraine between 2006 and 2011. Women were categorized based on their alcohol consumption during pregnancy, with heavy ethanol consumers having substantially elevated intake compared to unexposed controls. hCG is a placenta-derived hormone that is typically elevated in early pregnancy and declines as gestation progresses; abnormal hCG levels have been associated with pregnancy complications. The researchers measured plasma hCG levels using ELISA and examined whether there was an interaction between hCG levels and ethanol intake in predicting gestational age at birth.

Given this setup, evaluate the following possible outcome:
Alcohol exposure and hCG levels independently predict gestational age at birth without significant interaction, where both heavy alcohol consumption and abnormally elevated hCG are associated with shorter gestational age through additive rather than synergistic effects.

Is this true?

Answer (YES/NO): NO